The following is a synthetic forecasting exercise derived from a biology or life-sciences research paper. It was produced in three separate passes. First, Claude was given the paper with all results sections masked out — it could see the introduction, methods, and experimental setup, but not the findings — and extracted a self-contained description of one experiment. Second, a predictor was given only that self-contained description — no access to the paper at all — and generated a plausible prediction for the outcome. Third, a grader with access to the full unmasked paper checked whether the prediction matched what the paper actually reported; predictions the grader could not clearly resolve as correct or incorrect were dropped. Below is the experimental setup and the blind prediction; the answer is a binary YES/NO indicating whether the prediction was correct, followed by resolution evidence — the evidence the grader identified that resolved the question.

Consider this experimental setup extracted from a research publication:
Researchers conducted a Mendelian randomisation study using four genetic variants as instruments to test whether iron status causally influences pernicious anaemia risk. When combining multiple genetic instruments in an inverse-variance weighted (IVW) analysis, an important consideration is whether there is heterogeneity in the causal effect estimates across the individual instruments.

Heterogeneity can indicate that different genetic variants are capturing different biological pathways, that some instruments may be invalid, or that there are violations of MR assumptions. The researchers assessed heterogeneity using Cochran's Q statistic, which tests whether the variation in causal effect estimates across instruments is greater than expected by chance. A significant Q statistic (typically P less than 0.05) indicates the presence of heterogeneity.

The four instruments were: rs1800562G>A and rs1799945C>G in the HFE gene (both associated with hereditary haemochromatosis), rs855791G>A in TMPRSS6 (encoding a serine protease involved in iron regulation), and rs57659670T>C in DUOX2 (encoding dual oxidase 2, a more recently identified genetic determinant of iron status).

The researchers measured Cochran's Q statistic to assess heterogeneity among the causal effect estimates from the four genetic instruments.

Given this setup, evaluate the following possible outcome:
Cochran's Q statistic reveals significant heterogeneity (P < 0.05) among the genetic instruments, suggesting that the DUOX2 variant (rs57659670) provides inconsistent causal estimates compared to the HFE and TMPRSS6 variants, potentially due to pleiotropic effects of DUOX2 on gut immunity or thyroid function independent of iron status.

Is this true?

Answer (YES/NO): NO